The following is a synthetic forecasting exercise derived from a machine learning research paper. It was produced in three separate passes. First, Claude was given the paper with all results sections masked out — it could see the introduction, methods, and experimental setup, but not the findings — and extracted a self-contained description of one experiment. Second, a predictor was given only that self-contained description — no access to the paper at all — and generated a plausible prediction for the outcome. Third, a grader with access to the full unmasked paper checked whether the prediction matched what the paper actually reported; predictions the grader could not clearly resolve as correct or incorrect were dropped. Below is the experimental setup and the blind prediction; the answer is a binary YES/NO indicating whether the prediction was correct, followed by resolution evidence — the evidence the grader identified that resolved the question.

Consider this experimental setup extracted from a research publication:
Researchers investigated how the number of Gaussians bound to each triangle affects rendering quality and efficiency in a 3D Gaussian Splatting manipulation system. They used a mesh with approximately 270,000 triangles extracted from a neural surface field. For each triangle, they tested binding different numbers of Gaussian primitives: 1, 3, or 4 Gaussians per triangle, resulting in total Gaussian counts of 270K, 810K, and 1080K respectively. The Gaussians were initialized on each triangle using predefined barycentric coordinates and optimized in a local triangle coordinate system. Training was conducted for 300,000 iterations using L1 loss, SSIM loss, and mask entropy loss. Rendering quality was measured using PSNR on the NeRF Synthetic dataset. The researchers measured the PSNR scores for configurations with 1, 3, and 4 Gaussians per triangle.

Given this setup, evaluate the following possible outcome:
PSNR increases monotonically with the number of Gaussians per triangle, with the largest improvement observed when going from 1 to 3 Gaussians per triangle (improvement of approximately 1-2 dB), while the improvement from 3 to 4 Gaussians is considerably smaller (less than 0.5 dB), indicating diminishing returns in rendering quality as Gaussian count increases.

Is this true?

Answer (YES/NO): NO